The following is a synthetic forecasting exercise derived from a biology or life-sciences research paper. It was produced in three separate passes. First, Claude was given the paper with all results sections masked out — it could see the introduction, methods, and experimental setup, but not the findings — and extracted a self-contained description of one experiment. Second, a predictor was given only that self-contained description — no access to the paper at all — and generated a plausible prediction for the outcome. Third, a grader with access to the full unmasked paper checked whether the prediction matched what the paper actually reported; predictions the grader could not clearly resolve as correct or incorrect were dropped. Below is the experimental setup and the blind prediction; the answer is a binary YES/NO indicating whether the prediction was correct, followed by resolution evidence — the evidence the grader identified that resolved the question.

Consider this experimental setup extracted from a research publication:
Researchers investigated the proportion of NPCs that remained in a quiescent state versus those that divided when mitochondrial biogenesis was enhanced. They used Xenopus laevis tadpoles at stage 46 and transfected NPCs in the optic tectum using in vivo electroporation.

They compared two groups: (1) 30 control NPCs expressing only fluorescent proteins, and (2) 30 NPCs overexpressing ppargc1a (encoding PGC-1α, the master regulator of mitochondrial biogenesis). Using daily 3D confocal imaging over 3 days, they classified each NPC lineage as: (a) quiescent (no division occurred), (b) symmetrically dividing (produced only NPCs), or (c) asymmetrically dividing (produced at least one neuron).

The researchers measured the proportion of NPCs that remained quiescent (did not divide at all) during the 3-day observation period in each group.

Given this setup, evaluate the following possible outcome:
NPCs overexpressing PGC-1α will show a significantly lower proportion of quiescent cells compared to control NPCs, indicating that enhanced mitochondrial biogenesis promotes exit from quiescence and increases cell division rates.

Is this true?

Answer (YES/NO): NO